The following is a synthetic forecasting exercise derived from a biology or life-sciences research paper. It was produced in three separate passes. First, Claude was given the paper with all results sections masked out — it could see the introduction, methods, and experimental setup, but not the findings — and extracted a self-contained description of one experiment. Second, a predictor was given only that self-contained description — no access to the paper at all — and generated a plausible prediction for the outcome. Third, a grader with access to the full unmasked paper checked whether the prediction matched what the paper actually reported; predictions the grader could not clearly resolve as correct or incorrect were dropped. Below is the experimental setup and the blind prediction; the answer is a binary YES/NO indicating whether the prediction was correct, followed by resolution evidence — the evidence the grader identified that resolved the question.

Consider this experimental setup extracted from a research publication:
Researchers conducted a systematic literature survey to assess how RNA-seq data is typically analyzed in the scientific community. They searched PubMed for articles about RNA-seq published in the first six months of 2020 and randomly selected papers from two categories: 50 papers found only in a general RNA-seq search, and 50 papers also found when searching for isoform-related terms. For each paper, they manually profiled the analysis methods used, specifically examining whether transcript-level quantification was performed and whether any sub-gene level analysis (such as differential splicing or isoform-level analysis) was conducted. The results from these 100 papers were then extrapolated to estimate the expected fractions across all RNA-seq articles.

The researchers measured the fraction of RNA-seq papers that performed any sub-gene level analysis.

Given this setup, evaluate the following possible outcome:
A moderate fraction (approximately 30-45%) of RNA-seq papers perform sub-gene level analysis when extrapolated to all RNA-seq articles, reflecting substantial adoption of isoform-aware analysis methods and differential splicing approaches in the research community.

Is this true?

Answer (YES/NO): NO